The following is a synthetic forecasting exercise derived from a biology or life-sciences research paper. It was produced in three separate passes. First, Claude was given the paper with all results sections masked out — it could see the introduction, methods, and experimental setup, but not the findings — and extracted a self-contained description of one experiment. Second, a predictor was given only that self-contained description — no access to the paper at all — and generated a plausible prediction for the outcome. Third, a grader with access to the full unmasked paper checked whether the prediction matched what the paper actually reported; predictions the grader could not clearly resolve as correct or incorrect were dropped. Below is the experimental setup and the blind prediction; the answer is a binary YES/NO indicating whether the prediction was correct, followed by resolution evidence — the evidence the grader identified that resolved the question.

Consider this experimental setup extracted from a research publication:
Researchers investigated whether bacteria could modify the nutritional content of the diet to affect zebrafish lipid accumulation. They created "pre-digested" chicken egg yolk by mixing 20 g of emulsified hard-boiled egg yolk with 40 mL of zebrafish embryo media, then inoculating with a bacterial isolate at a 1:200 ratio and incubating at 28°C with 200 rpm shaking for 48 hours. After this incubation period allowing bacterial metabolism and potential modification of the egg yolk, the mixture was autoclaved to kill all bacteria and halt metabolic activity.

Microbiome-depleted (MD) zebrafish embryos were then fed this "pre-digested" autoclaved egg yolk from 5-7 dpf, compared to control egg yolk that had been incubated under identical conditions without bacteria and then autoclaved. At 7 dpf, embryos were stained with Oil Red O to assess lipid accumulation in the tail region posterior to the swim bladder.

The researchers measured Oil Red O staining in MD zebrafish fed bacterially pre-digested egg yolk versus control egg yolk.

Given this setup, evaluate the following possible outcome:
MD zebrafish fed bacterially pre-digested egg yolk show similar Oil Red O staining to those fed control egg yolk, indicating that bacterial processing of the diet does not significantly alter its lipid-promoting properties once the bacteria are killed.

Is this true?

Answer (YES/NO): NO